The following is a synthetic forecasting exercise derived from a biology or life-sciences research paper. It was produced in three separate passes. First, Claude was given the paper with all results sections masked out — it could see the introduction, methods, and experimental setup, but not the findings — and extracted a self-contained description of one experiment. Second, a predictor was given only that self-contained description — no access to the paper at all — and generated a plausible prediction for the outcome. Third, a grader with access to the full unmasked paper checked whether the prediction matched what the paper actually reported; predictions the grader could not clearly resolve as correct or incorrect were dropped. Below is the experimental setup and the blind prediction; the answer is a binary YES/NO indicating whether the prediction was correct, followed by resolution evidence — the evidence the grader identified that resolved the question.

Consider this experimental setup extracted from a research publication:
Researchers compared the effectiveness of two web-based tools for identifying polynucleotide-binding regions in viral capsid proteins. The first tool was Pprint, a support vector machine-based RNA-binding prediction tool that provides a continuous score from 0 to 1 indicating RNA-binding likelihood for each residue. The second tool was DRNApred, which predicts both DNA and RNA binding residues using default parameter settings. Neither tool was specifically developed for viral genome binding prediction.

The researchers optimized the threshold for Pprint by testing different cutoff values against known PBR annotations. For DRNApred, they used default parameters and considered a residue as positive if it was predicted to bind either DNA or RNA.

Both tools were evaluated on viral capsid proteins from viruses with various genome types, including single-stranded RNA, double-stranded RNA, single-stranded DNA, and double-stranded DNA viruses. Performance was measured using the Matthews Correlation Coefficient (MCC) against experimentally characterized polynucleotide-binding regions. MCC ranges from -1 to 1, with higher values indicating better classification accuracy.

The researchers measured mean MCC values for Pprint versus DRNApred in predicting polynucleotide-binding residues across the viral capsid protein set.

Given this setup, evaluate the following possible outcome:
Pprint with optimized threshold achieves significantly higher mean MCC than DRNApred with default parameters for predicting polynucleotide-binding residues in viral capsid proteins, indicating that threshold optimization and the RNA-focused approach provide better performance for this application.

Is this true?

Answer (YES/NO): NO